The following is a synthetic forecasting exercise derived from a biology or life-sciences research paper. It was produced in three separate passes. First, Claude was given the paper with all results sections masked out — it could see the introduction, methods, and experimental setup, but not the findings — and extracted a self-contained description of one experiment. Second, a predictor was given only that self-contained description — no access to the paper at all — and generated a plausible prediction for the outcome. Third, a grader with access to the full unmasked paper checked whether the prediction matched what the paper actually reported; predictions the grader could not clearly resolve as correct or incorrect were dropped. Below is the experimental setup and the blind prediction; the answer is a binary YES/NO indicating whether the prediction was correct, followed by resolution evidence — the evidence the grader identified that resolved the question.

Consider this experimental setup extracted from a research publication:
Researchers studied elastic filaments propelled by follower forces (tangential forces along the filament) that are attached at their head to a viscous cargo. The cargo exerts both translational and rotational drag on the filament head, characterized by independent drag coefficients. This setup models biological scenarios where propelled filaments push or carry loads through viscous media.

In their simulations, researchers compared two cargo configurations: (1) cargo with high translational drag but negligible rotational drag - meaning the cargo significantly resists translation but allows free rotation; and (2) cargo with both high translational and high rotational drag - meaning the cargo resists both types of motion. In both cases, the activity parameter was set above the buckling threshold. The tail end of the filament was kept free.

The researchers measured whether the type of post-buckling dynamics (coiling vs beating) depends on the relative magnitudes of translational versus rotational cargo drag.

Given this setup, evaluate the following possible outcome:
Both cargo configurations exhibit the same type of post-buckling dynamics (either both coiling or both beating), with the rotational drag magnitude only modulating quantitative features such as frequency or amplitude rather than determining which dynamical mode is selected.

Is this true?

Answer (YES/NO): NO